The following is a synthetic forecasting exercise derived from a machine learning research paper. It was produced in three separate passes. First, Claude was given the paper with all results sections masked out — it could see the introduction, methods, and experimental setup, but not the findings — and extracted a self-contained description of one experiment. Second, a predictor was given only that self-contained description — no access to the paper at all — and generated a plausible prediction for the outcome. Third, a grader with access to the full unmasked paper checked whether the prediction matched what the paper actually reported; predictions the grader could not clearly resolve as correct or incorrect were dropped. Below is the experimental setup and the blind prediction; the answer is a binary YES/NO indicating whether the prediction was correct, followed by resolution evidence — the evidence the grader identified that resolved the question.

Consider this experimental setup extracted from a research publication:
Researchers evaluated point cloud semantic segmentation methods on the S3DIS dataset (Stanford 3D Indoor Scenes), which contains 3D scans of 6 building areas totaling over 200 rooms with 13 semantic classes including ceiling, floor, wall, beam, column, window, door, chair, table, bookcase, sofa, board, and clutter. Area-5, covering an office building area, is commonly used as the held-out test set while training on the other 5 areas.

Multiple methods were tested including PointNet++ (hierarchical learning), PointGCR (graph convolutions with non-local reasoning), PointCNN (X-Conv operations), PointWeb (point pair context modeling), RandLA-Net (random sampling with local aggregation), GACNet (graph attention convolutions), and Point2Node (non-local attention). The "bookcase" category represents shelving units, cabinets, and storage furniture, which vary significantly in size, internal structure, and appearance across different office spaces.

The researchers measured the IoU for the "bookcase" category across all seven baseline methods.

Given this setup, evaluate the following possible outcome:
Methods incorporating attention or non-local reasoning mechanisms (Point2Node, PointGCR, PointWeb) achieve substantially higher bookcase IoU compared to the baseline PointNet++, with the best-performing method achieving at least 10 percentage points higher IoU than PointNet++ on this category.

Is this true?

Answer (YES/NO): YES